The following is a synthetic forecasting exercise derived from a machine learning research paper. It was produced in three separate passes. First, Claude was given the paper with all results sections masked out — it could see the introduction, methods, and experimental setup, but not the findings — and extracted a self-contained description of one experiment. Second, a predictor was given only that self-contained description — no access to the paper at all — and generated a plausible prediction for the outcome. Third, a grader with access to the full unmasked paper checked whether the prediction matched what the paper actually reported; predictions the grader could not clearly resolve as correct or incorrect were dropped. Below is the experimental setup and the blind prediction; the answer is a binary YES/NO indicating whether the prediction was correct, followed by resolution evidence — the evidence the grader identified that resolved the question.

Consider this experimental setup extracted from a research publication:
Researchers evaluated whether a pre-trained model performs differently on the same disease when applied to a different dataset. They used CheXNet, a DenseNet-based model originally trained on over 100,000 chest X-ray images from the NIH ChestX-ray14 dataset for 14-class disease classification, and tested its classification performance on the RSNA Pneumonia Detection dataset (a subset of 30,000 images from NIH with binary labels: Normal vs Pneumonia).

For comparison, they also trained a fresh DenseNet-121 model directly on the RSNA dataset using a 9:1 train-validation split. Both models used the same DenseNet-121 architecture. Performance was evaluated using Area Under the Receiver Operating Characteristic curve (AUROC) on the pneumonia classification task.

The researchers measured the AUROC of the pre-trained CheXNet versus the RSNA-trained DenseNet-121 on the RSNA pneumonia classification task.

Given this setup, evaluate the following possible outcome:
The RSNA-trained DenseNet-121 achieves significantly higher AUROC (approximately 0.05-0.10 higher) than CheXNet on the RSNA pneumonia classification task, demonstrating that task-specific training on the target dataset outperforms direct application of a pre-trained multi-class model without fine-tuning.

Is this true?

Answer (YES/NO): NO